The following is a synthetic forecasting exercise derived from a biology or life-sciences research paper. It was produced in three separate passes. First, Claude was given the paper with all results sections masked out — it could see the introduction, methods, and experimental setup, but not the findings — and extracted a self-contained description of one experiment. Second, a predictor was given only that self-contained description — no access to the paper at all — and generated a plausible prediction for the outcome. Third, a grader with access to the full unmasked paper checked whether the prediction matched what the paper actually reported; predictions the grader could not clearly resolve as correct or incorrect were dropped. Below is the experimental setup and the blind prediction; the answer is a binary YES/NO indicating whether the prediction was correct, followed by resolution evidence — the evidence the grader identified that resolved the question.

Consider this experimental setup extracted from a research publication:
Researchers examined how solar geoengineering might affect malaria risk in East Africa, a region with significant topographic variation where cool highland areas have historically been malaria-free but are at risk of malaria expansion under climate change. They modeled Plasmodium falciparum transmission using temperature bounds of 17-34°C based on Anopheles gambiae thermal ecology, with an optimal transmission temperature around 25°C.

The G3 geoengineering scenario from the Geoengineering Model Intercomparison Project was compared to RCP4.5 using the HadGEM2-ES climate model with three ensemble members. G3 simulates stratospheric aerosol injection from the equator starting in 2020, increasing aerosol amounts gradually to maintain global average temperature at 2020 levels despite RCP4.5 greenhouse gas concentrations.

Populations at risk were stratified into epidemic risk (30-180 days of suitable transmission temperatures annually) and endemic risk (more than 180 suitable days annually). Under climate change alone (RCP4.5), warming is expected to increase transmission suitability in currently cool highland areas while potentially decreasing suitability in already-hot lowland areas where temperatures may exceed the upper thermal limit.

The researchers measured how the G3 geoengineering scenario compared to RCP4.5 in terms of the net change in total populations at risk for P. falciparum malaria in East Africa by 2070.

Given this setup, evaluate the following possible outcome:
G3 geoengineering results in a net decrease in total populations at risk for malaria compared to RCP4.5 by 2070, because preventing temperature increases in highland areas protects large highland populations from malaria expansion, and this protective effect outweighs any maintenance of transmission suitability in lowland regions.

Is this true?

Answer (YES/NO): YES